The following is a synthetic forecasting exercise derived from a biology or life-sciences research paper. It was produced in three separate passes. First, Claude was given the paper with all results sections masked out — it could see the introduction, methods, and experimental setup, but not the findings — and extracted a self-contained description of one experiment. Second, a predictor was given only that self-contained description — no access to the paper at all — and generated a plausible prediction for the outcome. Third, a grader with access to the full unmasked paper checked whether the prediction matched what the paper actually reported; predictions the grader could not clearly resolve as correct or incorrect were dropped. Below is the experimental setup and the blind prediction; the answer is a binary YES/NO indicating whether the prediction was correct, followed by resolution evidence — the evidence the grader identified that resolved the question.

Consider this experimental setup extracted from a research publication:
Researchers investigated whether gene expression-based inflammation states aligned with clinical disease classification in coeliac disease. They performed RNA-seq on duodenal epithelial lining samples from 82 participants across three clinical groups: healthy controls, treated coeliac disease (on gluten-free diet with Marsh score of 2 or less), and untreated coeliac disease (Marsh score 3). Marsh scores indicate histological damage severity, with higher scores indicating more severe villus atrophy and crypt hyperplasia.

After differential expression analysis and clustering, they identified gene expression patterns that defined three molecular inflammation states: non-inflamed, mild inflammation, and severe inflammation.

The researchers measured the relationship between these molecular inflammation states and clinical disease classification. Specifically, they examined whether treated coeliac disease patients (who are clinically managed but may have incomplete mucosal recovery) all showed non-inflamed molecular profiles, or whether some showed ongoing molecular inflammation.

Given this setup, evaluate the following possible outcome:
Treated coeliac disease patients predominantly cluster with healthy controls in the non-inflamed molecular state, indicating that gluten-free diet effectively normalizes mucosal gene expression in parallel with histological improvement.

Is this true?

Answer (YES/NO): NO